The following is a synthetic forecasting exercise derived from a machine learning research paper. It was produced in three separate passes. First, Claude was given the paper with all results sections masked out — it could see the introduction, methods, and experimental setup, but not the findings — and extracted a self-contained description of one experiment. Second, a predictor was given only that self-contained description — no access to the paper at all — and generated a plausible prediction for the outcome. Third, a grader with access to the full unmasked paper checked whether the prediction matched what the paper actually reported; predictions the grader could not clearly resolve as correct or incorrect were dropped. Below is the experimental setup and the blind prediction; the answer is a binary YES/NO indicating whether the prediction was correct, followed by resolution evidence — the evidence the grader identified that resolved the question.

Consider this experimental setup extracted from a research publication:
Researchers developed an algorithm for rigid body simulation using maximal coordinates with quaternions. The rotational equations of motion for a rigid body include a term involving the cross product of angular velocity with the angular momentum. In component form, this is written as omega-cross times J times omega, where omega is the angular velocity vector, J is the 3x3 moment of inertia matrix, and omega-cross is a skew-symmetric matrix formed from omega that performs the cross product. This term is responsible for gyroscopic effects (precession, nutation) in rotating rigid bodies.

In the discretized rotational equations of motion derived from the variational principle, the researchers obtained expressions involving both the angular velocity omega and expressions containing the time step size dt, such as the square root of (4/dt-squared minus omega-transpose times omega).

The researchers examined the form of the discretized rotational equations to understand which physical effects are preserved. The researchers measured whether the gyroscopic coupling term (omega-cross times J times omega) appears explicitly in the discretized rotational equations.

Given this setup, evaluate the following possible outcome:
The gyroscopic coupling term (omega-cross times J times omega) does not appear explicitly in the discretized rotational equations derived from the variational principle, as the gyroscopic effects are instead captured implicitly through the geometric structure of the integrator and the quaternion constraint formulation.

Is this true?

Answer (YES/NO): NO